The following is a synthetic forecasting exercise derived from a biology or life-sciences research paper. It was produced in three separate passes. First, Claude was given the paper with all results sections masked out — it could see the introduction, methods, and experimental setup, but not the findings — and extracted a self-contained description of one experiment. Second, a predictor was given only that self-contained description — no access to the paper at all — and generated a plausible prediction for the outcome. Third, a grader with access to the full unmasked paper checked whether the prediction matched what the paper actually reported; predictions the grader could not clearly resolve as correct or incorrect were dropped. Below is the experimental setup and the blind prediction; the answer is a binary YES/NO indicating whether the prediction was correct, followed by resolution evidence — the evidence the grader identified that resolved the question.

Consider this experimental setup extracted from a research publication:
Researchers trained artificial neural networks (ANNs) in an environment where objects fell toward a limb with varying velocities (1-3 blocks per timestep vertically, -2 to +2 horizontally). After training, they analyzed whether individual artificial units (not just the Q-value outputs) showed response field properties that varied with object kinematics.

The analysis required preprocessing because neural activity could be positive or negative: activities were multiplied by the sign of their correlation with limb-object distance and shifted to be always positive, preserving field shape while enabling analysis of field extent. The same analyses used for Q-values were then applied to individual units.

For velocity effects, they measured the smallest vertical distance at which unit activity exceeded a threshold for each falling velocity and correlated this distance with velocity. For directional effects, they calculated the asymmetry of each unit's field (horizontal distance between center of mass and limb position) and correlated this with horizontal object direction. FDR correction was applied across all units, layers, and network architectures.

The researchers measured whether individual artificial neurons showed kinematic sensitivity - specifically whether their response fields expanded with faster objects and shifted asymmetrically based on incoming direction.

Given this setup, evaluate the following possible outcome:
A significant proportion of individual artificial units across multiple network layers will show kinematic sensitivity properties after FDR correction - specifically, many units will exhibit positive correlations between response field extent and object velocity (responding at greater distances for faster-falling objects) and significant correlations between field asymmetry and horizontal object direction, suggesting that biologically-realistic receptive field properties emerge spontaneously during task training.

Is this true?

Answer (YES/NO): YES